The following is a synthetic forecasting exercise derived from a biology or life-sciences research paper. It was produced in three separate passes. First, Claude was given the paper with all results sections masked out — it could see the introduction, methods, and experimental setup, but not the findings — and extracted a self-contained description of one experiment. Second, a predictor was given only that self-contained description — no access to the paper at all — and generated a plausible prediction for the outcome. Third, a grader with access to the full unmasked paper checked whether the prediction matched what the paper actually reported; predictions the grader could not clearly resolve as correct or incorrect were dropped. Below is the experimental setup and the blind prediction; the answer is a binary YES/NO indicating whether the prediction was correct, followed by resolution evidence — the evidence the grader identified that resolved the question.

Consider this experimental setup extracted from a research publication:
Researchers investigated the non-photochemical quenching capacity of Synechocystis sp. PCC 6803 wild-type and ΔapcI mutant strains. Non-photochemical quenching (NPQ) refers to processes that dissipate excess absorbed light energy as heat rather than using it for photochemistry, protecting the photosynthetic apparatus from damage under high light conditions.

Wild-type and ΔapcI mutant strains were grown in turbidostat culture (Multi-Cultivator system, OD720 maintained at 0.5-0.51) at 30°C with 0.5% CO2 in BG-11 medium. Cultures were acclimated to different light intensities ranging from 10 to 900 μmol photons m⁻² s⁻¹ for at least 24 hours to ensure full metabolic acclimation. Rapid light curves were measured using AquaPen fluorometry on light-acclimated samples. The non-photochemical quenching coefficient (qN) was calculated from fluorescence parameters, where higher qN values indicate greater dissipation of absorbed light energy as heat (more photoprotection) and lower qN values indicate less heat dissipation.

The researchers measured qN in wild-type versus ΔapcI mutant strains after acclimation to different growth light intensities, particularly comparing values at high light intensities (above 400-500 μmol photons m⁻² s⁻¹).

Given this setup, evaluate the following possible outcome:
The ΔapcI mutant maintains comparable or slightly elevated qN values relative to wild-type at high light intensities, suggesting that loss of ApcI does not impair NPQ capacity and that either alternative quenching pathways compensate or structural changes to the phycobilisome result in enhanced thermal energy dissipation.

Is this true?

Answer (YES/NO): YES